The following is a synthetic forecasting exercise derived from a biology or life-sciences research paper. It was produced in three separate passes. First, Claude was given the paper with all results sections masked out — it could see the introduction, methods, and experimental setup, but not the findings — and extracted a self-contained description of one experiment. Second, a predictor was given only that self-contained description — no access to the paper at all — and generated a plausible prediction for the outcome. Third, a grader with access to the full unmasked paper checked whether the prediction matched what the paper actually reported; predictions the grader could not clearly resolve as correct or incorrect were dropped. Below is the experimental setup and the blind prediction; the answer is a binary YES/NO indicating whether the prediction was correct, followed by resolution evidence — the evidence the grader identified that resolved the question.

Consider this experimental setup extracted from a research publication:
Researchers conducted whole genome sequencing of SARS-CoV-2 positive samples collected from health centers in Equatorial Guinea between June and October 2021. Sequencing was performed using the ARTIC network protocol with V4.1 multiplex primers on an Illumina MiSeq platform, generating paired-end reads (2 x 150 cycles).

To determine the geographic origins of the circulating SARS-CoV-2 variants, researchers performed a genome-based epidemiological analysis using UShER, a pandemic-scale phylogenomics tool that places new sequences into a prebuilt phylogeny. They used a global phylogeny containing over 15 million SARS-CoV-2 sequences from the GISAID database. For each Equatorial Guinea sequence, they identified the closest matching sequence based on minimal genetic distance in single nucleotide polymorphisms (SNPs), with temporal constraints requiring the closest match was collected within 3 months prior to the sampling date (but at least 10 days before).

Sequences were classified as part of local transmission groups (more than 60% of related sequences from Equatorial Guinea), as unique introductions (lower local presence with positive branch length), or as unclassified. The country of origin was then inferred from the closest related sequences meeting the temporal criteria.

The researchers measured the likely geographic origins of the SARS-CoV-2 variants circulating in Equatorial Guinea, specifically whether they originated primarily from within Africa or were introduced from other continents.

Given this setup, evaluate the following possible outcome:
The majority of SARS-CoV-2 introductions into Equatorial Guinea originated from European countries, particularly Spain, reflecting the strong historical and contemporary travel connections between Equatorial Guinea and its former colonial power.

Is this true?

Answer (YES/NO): NO